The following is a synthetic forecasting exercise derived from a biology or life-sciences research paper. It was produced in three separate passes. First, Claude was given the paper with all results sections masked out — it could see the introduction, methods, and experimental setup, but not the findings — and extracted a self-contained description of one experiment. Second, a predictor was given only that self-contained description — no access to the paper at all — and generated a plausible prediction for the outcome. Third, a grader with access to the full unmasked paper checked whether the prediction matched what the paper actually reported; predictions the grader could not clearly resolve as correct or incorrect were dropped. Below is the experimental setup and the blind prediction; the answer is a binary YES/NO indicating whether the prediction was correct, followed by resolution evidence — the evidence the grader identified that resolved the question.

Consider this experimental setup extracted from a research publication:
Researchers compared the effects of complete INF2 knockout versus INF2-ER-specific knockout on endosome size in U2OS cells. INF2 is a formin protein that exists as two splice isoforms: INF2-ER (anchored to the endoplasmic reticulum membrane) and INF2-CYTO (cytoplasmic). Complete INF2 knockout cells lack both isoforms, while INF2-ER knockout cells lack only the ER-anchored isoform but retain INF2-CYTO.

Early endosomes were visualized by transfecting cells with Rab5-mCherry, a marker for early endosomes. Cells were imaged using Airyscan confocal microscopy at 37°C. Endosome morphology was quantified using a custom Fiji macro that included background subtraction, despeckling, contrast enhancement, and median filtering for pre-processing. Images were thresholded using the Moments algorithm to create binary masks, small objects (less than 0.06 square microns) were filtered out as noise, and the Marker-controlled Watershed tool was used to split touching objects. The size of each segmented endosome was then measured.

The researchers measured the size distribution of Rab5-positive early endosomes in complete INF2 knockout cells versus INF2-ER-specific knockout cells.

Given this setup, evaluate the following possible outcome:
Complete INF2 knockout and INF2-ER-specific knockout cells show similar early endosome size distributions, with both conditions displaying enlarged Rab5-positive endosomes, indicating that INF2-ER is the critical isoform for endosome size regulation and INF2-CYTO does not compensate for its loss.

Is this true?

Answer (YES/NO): YES